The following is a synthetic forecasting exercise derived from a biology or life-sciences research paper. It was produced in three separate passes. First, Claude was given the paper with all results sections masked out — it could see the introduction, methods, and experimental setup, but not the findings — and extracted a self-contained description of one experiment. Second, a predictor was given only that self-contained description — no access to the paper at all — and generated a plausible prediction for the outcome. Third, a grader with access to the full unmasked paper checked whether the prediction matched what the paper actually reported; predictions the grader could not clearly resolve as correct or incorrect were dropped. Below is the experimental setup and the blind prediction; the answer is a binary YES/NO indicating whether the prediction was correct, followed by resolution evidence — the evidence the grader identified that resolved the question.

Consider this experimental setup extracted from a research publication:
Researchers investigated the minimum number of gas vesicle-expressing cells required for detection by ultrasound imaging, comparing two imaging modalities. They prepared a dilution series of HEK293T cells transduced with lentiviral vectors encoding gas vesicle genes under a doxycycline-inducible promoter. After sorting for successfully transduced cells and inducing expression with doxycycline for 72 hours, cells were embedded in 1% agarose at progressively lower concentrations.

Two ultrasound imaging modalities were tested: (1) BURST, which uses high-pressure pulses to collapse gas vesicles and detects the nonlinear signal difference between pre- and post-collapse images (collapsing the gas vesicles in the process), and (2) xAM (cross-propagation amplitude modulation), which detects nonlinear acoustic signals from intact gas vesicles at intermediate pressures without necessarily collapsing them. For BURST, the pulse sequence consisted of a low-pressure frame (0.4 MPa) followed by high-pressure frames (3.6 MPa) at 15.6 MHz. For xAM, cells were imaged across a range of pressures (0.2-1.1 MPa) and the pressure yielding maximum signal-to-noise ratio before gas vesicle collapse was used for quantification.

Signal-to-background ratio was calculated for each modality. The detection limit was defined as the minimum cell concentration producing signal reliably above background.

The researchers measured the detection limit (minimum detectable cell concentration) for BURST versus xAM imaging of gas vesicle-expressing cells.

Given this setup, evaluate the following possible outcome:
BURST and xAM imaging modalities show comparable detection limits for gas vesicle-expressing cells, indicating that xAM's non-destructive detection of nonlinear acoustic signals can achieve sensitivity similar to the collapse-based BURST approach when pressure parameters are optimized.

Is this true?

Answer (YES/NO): YES